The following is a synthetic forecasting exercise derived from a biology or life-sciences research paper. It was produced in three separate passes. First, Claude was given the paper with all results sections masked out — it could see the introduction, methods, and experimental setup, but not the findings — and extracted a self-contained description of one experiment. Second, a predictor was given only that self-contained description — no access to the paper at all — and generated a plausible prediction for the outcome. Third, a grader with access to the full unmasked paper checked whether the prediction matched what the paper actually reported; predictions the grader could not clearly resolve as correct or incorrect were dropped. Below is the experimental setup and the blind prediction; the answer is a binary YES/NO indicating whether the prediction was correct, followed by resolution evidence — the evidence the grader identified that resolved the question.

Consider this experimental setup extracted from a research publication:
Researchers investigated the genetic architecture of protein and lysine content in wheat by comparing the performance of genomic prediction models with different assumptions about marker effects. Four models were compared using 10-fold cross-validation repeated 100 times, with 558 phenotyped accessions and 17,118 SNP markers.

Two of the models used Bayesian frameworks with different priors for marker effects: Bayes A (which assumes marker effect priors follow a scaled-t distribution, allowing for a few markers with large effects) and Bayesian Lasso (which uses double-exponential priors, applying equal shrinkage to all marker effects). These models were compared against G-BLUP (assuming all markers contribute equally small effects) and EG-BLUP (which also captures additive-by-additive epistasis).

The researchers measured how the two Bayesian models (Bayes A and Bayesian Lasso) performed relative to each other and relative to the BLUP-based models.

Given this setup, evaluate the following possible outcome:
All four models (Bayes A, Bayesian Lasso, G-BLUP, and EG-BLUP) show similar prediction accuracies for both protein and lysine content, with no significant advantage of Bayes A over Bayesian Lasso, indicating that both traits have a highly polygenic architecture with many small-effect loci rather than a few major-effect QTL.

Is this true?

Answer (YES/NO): NO